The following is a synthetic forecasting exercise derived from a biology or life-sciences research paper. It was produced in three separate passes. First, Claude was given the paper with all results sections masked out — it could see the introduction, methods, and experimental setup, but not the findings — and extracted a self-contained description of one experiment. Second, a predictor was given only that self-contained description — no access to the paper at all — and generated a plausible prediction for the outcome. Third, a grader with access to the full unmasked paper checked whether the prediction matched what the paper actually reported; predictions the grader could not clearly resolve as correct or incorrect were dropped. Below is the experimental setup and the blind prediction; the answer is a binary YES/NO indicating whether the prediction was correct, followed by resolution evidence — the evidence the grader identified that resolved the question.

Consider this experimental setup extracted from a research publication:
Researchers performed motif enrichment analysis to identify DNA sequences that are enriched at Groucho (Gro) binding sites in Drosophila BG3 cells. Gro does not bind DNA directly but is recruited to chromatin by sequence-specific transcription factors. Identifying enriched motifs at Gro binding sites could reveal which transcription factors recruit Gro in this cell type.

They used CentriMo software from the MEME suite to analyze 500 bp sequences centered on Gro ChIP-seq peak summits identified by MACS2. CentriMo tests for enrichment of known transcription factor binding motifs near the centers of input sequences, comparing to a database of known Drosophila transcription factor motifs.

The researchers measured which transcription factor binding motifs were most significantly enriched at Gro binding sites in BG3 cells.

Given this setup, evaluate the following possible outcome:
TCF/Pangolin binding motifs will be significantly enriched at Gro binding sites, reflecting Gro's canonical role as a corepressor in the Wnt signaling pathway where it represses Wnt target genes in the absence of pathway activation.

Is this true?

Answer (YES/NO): NO